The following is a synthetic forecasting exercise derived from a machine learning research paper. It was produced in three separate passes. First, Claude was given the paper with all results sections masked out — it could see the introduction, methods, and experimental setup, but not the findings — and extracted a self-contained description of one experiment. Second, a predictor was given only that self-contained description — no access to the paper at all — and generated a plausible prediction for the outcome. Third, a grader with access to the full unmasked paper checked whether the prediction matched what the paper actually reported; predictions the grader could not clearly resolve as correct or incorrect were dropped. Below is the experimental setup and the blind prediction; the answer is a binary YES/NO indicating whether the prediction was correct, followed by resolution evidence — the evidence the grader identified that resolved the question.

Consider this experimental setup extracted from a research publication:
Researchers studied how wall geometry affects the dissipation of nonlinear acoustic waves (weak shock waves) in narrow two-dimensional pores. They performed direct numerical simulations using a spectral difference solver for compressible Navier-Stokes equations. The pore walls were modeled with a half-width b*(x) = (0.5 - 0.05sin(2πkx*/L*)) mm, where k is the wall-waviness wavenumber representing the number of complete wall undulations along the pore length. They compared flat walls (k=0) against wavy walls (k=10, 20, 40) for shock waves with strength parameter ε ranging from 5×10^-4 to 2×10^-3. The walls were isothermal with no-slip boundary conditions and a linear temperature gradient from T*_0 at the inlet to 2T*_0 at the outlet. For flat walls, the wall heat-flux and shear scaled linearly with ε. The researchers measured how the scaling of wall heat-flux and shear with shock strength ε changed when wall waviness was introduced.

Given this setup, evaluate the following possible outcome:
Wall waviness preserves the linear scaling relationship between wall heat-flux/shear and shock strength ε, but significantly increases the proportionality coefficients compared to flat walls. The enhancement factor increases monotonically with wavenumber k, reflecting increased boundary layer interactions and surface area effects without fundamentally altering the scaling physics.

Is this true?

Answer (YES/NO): NO